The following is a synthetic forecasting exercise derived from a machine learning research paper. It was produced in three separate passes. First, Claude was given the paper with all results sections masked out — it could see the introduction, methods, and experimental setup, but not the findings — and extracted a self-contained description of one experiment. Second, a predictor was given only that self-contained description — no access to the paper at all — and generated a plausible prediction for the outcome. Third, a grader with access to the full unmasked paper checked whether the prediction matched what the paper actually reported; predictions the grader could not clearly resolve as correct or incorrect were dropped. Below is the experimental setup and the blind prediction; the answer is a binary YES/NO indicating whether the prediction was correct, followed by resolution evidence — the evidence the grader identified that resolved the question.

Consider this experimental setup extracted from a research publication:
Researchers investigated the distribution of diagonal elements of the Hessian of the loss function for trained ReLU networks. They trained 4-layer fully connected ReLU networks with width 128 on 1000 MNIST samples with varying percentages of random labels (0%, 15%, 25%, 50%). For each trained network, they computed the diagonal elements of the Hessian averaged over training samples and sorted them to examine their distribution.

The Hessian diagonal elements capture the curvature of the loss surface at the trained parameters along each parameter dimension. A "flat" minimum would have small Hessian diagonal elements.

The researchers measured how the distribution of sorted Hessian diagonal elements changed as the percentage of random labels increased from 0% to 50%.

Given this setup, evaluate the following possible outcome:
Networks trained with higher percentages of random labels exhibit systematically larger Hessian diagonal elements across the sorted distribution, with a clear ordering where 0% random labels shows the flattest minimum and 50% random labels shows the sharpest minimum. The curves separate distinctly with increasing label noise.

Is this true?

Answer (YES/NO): YES